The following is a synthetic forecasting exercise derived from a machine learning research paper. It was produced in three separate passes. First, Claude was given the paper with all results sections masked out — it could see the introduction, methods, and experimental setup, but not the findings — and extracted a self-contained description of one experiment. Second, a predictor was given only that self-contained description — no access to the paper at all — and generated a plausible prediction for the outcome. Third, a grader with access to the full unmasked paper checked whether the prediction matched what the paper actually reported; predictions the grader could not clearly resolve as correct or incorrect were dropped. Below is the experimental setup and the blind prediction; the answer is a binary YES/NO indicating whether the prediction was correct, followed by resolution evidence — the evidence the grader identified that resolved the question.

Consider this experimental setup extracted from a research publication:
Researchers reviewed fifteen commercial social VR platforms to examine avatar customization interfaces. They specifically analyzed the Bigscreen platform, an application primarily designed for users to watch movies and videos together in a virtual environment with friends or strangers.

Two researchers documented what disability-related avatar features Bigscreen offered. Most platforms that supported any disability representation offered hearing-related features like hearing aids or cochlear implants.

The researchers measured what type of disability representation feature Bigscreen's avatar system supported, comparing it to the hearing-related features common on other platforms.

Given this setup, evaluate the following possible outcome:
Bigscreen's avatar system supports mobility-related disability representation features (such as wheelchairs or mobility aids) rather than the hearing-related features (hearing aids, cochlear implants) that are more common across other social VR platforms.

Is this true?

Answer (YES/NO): NO